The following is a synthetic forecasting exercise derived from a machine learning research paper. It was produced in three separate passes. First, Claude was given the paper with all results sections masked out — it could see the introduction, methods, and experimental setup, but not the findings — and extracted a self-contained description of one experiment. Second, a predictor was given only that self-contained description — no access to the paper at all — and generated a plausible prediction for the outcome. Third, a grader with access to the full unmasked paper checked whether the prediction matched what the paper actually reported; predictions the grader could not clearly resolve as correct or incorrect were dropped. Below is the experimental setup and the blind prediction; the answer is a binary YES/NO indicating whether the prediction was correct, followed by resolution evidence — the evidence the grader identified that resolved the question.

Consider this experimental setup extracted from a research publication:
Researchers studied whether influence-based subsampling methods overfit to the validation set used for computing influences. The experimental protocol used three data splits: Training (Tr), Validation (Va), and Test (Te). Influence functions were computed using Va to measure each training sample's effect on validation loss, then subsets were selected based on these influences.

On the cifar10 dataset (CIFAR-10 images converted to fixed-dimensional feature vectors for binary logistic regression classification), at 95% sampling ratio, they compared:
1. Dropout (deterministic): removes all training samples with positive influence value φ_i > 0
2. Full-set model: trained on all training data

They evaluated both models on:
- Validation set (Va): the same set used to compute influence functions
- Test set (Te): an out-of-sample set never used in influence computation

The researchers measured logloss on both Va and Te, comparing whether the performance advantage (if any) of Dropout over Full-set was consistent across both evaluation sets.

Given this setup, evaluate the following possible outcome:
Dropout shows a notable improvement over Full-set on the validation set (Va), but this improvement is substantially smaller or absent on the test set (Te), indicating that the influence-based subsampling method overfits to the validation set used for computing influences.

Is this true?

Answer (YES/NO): YES